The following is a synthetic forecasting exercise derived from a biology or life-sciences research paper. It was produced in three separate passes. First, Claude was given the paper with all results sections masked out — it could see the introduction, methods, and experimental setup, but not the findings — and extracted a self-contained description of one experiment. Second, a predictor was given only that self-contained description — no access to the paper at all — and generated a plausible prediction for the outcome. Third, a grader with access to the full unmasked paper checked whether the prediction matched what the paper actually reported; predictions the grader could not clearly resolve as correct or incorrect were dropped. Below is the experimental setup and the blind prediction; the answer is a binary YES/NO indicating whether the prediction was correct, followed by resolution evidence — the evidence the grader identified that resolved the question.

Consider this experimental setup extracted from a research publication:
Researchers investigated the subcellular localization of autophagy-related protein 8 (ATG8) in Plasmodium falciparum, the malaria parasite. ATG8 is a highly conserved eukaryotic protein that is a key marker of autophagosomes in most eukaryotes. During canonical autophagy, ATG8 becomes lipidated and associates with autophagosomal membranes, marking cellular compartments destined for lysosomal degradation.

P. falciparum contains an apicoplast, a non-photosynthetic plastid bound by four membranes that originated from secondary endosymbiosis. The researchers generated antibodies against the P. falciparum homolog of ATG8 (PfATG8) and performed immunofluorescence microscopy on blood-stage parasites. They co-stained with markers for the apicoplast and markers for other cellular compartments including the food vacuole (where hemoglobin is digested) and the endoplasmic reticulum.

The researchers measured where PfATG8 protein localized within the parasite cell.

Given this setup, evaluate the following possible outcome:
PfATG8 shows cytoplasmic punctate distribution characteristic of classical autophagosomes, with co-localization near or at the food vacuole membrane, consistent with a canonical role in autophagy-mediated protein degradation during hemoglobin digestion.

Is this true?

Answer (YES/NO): NO